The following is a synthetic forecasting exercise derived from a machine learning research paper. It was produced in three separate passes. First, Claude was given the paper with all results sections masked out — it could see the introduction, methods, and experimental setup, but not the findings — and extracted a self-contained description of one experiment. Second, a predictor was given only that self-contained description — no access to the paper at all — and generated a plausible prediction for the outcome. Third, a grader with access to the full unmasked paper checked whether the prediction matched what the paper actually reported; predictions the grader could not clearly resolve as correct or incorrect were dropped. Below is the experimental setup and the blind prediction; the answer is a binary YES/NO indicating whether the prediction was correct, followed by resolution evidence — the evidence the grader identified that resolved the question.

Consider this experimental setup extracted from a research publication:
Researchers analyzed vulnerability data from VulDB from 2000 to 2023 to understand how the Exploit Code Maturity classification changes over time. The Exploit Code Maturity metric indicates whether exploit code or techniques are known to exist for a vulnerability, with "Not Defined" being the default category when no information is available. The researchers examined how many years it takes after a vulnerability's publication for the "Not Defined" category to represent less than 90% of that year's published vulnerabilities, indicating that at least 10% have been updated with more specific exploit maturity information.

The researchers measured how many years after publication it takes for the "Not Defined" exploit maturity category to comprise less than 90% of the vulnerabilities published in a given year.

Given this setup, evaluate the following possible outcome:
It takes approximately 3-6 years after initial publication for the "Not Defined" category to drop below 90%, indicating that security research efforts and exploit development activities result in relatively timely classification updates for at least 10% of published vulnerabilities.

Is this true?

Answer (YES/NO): NO